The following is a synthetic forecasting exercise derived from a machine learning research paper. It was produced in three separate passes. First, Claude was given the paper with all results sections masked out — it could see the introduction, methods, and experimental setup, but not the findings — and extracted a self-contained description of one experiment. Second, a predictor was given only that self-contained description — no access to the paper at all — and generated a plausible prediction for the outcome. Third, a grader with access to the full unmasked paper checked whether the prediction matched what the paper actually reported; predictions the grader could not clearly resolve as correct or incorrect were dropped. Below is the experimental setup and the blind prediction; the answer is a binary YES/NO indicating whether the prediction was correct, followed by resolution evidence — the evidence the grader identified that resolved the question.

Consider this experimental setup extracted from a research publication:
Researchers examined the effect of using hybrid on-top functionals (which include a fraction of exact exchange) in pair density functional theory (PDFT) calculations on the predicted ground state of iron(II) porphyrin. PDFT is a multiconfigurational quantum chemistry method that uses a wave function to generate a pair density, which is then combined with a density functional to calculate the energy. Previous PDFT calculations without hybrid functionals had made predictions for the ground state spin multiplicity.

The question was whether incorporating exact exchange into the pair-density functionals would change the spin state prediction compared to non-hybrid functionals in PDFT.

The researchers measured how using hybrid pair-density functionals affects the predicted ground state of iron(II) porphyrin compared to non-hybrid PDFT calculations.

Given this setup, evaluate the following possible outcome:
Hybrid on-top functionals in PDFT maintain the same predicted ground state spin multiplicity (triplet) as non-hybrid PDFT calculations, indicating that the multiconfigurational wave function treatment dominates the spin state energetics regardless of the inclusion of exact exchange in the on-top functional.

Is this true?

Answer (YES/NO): NO